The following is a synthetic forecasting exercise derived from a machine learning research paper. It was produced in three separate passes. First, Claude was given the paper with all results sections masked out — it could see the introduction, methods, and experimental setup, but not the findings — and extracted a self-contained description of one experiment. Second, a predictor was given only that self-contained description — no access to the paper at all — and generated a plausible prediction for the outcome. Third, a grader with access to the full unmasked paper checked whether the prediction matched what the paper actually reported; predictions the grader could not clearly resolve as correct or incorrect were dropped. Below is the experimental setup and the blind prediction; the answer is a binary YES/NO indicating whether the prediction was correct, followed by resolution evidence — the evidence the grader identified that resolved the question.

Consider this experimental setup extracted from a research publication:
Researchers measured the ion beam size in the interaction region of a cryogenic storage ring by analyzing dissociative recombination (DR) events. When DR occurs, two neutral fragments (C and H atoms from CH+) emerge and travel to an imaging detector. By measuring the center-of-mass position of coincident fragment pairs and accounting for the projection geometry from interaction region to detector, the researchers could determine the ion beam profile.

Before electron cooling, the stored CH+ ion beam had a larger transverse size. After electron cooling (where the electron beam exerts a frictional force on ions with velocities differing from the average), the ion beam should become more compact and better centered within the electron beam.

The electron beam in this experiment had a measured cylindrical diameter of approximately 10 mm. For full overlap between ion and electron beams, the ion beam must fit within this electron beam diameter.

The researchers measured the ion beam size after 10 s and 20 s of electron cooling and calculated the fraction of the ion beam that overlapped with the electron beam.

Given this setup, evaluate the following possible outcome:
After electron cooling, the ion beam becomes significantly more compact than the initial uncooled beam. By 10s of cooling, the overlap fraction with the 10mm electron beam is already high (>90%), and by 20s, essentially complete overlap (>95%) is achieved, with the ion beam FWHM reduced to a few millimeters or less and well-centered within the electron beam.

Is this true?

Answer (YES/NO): NO